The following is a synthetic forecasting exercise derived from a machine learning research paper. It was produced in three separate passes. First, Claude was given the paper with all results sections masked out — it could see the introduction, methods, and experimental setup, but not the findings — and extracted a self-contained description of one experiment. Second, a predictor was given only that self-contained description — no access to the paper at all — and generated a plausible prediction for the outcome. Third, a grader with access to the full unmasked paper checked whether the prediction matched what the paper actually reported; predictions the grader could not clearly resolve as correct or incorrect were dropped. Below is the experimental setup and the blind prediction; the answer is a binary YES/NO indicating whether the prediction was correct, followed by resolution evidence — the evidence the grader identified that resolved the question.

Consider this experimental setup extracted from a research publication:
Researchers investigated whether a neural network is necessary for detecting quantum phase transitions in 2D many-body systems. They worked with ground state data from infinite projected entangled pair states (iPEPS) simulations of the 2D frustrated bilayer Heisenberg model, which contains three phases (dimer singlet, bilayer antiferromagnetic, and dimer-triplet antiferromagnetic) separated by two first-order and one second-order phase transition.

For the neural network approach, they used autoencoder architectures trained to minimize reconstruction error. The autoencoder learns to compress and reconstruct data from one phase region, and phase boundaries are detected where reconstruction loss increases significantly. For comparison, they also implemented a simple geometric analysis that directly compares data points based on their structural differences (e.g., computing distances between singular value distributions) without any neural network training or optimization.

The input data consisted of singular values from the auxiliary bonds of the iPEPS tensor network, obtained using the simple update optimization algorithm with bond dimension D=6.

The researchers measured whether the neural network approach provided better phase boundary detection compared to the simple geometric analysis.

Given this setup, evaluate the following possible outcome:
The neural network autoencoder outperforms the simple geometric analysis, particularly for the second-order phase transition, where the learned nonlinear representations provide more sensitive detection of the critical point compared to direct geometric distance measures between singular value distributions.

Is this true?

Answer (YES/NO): NO